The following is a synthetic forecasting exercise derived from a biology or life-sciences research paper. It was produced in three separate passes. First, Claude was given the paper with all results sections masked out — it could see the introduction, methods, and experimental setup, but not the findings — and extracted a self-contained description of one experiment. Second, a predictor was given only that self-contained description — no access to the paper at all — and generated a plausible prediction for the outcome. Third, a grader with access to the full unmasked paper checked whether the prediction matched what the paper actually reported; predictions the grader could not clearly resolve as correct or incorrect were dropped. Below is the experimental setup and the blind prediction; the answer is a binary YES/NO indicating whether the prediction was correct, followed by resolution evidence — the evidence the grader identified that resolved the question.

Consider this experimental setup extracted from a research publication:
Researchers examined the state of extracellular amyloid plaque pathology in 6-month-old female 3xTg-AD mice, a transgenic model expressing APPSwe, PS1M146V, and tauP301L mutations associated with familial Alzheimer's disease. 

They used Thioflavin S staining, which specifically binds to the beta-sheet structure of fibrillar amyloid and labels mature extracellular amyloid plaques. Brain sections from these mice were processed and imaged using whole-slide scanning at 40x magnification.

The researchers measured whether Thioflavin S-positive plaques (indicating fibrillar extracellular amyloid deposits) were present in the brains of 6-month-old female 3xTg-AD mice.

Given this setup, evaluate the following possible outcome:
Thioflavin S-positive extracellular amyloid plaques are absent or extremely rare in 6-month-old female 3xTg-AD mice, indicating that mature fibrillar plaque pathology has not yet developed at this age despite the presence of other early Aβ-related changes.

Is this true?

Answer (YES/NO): YES